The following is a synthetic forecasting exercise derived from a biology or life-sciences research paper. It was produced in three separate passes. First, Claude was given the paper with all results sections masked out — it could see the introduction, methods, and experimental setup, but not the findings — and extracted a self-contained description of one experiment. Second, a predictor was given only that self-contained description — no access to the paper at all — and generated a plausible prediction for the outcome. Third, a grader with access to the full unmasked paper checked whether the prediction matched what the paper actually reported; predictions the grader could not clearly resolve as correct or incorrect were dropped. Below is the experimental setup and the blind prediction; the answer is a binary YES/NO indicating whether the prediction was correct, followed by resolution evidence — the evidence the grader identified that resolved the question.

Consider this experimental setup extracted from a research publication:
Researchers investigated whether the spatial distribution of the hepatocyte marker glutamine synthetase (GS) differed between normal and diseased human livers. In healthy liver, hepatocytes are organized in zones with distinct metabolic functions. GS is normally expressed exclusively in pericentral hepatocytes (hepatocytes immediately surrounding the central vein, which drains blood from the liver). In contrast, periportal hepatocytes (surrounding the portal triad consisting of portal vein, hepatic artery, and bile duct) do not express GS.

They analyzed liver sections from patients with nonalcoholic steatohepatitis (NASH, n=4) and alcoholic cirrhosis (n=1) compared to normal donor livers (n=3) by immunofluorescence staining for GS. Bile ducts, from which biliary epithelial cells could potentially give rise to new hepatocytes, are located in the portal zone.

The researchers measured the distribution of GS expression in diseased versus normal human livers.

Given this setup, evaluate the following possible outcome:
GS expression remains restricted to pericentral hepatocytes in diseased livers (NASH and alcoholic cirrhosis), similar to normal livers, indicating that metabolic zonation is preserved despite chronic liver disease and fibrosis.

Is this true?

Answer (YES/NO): NO